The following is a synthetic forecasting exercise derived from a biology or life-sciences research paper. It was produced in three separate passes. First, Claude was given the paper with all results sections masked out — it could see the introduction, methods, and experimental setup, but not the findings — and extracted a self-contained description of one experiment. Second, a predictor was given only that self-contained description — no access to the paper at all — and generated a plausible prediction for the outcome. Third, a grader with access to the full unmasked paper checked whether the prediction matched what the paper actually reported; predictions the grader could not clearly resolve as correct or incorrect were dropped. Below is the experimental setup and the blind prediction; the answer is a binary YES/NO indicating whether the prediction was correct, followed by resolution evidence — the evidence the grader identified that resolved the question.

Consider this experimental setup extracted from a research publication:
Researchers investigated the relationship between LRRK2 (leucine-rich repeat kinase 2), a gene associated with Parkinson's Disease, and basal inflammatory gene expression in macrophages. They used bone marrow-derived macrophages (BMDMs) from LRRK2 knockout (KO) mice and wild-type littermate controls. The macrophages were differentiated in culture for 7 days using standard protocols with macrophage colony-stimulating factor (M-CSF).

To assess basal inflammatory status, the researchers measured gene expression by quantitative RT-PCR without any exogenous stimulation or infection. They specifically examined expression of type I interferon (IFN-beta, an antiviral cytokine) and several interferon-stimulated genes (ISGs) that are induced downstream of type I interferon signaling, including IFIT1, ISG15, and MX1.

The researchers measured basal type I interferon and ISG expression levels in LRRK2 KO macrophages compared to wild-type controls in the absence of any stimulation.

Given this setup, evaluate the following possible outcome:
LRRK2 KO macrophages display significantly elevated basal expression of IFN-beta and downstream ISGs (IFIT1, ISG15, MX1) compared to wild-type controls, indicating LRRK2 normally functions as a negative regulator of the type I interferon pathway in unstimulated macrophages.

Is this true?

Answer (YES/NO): YES